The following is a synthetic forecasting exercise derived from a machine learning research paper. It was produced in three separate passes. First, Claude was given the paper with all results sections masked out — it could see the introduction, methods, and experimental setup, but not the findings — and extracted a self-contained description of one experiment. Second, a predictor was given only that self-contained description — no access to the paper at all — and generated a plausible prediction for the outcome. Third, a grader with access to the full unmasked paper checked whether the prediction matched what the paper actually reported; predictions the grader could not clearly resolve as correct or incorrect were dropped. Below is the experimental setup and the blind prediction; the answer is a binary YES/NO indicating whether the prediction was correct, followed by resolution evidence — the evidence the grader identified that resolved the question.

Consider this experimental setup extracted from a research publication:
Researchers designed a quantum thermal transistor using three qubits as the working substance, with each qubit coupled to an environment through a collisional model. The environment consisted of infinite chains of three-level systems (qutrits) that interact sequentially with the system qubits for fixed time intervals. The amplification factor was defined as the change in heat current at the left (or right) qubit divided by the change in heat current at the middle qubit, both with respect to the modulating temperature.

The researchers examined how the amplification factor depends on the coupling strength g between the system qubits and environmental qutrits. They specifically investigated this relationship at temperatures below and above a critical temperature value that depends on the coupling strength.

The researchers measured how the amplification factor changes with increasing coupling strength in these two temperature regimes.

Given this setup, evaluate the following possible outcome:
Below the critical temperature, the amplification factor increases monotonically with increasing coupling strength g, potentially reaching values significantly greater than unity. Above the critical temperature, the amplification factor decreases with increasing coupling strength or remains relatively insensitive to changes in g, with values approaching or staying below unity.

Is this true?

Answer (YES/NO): NO